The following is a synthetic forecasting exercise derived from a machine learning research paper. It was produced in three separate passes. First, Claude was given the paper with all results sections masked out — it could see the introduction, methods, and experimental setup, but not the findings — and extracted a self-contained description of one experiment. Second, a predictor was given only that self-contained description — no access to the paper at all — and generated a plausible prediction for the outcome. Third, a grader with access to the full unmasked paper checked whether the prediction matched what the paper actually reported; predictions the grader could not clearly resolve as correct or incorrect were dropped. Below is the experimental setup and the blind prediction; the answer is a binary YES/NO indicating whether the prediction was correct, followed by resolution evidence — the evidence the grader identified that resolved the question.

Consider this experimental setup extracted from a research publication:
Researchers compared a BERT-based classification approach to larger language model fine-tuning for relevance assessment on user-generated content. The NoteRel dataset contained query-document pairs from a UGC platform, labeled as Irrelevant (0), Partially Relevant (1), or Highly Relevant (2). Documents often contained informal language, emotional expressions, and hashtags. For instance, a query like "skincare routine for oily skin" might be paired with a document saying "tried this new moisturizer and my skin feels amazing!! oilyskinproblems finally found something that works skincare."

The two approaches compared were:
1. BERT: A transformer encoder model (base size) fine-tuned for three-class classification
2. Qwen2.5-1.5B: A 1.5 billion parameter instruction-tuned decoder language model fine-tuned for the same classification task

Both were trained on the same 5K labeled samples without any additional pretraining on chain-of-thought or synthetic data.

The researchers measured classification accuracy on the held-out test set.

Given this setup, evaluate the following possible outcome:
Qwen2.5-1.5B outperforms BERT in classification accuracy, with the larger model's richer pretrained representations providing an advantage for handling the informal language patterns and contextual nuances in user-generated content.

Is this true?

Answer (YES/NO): YES